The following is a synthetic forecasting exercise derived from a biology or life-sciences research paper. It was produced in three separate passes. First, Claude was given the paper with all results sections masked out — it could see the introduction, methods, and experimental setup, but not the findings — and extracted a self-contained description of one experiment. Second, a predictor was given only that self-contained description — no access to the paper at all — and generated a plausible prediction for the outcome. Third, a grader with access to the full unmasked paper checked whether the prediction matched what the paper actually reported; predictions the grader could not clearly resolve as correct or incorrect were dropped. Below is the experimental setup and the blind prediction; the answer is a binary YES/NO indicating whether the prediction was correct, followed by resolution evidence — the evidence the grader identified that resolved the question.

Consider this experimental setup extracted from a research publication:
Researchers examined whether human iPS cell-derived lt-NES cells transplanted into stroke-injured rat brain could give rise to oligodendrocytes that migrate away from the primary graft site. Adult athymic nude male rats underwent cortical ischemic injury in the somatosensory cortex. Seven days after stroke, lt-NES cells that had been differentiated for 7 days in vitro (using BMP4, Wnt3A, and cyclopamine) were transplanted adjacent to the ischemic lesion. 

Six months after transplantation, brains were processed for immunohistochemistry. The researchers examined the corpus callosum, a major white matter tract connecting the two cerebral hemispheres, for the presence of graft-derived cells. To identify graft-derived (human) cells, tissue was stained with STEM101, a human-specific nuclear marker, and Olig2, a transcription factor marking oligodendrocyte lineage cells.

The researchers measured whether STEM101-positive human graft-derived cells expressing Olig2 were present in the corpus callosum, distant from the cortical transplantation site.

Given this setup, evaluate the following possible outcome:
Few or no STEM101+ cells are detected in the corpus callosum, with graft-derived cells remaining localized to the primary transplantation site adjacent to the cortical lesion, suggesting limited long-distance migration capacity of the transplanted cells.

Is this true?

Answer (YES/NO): NO